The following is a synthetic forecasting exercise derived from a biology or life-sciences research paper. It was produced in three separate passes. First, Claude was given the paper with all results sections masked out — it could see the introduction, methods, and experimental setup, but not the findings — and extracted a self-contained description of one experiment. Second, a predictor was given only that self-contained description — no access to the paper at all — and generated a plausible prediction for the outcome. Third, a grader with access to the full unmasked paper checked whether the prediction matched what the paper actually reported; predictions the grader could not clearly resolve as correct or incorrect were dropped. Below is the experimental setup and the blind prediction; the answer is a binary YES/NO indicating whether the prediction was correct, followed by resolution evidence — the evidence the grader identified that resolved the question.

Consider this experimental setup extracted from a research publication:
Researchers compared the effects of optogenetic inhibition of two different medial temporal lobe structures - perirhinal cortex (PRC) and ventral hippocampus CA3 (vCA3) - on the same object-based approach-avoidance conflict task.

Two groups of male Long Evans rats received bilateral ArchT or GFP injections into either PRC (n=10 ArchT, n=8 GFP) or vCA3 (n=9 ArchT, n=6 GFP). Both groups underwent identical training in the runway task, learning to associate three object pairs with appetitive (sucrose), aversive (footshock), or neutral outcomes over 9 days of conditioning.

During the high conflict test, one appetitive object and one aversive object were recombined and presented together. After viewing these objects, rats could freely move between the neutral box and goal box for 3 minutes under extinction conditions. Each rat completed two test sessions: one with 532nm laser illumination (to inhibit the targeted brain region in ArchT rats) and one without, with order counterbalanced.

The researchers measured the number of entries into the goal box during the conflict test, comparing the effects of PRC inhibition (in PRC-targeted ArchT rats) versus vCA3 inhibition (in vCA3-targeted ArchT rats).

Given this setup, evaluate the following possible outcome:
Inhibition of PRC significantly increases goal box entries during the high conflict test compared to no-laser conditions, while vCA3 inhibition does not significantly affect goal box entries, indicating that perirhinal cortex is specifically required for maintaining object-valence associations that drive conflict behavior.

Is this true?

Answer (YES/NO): NO